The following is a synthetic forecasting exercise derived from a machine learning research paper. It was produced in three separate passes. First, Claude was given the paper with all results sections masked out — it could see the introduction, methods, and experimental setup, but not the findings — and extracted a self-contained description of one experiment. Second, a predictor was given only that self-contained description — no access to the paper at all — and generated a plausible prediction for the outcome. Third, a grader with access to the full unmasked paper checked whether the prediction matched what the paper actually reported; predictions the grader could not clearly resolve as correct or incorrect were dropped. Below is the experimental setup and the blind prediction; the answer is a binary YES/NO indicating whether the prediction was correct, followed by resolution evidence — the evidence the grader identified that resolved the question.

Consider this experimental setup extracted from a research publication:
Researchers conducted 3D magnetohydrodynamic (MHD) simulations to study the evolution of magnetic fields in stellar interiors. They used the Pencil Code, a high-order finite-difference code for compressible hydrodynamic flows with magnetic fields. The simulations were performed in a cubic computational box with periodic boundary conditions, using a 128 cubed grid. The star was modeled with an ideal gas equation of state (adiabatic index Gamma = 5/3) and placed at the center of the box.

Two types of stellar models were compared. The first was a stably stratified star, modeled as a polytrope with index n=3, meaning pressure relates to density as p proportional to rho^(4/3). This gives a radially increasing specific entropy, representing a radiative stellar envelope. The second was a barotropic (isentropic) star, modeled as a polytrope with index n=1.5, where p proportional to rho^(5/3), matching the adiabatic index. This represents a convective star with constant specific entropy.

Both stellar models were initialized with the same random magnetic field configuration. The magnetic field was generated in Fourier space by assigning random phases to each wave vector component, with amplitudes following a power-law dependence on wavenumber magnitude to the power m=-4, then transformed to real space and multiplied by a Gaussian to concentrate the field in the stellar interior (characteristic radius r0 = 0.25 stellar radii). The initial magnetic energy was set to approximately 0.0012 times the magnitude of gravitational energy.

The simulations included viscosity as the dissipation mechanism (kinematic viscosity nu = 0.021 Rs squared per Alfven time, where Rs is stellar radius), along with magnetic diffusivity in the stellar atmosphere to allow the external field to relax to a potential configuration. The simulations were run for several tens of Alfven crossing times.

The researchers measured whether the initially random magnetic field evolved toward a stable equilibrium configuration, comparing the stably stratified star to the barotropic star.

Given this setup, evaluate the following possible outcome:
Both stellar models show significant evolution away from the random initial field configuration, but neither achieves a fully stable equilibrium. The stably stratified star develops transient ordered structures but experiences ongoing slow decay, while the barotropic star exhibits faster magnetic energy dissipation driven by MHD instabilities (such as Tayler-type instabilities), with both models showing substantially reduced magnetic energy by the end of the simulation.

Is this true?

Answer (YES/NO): NO